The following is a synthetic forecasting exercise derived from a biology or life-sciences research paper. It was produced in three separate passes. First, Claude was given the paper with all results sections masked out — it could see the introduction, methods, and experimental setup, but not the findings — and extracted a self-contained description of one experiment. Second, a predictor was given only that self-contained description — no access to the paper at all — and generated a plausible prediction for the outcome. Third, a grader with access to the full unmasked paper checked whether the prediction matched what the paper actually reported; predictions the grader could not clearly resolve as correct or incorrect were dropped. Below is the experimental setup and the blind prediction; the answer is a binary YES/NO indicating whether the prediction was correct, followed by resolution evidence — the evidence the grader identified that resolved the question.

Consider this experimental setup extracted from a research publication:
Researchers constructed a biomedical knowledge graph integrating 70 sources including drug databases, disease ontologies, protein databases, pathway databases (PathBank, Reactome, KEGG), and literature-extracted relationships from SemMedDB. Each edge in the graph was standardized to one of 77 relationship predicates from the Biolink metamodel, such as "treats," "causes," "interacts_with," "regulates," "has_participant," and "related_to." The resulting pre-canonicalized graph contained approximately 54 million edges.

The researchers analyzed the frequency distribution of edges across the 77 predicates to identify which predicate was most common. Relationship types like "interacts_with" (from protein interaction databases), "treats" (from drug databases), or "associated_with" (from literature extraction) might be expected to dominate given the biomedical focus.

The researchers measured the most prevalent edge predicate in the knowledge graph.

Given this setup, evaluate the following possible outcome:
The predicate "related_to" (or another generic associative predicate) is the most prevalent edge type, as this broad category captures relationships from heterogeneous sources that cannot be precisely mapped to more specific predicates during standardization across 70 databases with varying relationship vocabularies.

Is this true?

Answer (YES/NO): NO